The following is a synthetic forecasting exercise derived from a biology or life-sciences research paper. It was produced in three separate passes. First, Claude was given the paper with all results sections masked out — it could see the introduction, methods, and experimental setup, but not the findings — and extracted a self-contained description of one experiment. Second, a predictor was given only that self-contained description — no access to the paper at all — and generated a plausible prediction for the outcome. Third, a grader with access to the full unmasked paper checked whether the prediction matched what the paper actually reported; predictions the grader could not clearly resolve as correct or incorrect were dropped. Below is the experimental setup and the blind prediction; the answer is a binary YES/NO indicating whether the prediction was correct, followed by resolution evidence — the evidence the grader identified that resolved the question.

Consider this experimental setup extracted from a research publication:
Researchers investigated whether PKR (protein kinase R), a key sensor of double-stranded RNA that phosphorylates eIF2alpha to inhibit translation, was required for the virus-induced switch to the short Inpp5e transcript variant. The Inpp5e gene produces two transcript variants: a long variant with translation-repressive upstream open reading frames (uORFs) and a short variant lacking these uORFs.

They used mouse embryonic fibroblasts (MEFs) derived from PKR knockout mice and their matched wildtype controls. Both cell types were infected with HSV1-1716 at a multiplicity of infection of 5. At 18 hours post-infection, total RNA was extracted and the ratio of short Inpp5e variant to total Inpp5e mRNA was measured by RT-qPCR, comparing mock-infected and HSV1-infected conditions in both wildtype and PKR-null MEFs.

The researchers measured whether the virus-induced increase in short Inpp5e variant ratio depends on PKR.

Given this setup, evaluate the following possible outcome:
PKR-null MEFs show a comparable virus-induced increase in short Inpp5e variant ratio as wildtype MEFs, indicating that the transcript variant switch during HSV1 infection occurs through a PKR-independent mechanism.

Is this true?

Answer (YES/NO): YES